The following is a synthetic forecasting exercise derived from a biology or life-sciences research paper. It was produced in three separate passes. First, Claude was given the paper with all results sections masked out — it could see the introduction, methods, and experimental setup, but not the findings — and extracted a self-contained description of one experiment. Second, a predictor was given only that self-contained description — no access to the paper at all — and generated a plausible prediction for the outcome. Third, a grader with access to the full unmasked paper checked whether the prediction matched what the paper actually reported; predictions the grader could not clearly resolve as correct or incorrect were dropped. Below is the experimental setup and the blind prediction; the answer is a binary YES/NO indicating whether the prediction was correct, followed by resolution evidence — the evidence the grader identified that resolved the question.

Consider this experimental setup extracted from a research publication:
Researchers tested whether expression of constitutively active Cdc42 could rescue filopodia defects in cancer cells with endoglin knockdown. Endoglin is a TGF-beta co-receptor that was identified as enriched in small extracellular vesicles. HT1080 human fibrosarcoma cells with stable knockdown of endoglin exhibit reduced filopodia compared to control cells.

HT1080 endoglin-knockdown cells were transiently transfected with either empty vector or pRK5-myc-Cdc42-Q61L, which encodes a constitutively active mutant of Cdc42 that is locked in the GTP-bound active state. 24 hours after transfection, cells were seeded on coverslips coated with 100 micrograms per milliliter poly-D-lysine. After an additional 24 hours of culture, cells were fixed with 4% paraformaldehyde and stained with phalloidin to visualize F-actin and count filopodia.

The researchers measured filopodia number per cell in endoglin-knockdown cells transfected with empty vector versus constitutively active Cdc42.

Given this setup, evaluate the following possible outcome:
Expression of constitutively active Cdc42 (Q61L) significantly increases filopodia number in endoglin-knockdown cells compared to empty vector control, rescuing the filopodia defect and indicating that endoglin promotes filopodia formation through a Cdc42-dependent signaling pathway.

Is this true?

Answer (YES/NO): YES